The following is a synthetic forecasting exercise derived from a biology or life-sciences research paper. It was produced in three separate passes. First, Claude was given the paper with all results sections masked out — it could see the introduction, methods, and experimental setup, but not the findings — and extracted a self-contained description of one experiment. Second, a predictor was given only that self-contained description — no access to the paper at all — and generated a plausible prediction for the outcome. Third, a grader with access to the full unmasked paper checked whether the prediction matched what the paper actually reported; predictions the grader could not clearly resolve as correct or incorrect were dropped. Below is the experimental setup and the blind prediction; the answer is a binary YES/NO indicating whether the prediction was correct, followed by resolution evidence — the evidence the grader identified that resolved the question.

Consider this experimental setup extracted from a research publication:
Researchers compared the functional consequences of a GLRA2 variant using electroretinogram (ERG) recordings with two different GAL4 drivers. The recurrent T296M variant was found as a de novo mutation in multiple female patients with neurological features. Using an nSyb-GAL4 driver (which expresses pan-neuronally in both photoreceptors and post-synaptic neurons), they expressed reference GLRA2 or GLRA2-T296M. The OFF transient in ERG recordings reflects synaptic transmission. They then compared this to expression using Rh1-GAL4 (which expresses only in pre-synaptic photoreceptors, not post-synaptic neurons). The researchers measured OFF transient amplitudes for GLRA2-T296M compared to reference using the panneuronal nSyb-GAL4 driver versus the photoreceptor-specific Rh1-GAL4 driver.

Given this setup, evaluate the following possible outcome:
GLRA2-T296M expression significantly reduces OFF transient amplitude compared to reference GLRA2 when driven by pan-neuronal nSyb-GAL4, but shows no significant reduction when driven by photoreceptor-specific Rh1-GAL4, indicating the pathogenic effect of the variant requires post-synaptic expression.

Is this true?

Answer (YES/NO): NO